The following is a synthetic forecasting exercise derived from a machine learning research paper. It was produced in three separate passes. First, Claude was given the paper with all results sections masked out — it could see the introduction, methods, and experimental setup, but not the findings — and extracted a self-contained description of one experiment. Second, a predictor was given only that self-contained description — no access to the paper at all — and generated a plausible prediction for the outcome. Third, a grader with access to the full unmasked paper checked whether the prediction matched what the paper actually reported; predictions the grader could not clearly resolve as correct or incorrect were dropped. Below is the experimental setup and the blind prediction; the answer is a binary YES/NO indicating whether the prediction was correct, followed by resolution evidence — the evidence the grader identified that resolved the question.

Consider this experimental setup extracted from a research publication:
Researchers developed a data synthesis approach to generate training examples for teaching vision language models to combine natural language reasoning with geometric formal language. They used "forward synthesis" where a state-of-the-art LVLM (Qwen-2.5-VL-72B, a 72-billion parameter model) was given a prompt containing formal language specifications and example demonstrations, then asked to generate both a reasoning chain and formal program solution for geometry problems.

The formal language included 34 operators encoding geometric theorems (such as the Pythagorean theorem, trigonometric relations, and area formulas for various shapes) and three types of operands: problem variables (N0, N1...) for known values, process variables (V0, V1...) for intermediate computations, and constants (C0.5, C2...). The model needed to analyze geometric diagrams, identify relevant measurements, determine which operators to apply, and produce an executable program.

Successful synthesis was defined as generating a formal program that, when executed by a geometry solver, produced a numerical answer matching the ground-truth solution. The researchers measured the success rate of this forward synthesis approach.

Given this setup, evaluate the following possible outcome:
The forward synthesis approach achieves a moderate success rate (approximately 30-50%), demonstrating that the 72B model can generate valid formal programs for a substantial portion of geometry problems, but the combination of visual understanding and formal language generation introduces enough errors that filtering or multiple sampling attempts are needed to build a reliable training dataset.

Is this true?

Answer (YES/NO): NO